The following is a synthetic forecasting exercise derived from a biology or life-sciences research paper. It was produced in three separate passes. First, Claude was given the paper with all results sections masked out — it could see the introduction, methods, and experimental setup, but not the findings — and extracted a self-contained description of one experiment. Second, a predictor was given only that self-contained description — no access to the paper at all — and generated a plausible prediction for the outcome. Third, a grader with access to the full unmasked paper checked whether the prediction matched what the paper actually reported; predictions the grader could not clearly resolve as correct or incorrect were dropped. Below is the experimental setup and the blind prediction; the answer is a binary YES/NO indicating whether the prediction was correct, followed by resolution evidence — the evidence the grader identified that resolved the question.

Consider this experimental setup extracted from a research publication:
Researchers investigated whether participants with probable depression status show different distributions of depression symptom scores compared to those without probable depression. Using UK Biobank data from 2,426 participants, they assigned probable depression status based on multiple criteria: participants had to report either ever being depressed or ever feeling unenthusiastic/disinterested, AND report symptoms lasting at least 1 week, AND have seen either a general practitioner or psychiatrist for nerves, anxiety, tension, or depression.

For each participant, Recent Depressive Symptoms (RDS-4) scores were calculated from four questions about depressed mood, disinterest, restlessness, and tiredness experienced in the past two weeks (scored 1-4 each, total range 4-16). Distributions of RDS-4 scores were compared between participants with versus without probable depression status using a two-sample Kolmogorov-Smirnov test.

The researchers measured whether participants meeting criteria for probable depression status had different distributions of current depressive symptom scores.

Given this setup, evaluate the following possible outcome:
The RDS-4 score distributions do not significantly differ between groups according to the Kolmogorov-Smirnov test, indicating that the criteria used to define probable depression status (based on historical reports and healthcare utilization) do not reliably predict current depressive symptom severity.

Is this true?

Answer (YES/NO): NO